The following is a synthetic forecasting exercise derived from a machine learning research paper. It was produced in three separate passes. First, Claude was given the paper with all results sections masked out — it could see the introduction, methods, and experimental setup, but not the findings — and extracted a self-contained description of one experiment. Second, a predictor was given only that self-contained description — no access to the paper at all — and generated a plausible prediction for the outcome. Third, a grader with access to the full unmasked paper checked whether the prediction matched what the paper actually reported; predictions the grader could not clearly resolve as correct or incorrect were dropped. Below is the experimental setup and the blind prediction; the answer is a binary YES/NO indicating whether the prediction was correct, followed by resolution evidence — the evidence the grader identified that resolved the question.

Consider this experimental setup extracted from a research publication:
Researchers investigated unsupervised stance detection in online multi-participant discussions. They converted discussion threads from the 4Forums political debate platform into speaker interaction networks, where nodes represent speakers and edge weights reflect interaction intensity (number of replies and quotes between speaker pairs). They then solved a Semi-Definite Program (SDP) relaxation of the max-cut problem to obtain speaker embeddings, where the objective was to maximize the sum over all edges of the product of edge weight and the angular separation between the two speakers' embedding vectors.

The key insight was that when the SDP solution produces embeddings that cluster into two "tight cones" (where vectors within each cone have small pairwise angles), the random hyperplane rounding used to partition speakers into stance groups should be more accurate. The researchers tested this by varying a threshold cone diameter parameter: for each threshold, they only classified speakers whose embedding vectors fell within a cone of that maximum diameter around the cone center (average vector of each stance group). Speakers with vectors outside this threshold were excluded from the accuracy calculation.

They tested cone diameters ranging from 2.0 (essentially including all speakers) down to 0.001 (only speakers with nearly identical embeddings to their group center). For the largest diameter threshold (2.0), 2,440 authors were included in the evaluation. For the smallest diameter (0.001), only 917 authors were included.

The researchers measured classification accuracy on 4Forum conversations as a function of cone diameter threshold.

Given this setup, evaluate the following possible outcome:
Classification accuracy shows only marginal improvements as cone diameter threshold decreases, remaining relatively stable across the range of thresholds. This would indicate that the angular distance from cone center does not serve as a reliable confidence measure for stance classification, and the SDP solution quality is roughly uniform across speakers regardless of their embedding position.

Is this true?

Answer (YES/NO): NO